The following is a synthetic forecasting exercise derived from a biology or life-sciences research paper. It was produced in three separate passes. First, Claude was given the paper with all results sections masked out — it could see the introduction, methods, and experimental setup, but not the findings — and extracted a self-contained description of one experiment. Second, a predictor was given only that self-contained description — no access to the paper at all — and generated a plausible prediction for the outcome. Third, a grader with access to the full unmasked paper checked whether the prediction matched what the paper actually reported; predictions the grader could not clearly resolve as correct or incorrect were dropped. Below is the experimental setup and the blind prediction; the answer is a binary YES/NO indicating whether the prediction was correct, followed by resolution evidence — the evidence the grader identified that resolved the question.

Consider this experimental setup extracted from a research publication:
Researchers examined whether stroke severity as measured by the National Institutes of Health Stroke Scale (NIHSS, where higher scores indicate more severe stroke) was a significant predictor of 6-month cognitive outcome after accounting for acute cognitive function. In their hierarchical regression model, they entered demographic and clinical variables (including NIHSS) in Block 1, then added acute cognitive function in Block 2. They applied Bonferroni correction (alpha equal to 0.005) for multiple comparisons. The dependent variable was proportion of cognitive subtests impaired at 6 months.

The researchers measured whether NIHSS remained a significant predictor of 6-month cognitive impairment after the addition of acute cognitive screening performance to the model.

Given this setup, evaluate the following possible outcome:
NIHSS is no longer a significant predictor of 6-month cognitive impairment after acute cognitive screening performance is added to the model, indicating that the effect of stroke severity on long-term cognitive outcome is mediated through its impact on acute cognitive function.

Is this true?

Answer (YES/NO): NO